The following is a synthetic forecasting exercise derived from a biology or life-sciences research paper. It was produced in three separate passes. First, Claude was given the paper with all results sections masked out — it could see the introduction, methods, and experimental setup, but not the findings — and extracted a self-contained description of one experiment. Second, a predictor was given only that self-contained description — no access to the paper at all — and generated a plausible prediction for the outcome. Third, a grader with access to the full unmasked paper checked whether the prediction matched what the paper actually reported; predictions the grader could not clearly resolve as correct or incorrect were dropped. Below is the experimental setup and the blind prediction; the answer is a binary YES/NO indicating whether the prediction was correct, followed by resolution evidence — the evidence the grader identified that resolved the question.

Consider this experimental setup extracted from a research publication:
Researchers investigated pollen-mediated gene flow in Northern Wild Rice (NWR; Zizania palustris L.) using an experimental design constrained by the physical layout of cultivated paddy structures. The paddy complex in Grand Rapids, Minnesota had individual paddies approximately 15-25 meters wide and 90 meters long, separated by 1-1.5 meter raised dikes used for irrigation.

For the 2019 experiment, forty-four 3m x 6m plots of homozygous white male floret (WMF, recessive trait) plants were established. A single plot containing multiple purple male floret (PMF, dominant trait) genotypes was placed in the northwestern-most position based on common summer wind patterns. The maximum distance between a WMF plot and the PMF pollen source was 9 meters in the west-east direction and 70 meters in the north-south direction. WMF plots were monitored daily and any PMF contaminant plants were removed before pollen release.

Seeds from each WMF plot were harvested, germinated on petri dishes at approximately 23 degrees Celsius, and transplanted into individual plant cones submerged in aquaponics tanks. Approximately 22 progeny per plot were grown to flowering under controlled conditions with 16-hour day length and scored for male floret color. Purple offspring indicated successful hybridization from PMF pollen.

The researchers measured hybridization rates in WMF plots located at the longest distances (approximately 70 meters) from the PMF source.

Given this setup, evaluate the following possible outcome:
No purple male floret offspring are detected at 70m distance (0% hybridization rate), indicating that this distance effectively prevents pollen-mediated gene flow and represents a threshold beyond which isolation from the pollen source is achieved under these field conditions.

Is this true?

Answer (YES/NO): YES